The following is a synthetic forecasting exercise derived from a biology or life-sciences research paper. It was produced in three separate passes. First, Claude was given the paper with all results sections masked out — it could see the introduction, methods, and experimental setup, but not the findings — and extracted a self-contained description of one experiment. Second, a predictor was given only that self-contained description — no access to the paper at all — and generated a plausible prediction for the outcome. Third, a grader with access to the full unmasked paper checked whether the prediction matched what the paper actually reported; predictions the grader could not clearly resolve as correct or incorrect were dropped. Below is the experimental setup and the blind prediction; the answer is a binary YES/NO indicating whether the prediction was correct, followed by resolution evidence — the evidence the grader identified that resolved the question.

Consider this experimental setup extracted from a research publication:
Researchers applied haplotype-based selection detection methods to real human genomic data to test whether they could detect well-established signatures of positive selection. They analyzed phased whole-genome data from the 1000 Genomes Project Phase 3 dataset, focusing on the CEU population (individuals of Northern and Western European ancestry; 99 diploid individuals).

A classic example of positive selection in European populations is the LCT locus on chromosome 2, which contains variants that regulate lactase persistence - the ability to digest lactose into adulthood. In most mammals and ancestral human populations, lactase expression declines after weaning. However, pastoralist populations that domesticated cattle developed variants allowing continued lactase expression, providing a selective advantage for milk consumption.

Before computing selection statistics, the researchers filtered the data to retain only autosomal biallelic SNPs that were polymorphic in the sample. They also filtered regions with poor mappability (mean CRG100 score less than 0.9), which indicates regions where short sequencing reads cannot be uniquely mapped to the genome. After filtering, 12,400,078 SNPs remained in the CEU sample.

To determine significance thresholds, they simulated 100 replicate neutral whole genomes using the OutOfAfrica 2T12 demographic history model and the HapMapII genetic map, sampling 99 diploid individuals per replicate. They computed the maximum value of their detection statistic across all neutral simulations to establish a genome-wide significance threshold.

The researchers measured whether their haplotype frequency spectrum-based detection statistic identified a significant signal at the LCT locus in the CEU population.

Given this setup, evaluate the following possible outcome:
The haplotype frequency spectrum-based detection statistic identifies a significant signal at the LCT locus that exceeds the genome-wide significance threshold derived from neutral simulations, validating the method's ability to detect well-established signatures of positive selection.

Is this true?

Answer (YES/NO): YES